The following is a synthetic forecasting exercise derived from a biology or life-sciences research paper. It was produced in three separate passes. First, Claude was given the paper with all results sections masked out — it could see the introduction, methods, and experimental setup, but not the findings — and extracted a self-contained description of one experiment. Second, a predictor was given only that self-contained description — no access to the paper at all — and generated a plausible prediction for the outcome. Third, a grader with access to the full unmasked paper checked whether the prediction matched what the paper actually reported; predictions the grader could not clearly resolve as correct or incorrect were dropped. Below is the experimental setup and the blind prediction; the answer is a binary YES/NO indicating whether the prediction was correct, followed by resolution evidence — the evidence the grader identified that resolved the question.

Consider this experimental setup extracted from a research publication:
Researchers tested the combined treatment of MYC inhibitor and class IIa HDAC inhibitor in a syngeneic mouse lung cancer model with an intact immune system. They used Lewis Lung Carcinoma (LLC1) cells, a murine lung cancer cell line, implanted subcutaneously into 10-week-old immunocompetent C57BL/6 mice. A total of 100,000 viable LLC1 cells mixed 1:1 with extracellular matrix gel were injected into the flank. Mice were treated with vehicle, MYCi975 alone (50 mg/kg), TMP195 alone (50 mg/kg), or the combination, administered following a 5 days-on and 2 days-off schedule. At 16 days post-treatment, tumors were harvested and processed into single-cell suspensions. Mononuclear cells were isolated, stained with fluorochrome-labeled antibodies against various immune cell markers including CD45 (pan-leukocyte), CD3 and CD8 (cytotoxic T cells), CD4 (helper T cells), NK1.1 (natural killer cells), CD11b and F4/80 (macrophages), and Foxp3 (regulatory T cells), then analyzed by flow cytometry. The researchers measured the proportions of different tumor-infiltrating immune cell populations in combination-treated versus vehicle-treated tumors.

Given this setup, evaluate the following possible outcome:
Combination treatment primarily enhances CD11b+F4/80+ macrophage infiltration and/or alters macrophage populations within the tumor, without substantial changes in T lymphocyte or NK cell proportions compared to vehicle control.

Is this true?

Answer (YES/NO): NO